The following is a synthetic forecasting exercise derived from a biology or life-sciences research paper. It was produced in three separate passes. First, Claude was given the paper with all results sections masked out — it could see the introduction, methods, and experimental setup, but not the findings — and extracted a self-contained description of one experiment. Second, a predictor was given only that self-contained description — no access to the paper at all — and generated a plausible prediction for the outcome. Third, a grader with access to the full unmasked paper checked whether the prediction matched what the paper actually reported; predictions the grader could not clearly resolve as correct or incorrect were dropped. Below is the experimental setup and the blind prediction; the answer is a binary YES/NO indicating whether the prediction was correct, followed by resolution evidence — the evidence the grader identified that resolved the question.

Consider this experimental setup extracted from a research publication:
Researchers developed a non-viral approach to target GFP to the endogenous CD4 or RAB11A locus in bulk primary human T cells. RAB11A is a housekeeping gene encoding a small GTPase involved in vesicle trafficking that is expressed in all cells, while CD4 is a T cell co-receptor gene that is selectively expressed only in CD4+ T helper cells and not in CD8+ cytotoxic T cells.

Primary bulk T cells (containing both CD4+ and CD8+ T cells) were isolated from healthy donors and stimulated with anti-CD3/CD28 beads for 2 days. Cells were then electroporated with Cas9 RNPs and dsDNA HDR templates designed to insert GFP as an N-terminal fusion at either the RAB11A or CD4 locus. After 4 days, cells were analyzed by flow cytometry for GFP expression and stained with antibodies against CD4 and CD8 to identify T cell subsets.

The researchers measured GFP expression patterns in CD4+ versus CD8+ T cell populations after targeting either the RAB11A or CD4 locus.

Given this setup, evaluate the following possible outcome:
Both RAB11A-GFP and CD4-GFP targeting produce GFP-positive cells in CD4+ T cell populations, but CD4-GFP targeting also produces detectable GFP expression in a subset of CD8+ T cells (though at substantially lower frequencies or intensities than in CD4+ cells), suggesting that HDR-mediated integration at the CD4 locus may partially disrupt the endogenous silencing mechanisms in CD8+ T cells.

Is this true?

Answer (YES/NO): NO